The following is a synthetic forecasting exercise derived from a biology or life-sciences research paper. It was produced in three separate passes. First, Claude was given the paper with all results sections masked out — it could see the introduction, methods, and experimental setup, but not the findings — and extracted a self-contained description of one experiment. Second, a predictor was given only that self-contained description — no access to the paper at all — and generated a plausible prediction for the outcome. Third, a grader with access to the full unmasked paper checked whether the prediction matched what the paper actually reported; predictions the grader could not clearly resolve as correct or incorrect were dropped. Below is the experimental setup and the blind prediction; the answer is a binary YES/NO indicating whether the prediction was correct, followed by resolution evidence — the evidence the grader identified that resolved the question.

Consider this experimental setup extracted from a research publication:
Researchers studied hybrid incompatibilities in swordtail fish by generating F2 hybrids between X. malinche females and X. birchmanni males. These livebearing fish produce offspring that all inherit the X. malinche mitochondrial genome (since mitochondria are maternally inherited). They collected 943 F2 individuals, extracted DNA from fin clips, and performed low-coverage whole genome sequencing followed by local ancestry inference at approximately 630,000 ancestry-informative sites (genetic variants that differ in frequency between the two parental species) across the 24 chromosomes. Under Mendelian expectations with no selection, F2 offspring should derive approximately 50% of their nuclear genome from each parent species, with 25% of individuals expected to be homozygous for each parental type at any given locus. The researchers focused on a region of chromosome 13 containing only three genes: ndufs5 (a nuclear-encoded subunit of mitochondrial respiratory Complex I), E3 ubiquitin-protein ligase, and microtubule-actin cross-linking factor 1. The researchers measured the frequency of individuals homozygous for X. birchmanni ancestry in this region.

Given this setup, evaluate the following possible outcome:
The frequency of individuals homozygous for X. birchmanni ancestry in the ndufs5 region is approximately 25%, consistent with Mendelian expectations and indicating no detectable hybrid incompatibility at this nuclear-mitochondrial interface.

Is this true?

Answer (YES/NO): NO